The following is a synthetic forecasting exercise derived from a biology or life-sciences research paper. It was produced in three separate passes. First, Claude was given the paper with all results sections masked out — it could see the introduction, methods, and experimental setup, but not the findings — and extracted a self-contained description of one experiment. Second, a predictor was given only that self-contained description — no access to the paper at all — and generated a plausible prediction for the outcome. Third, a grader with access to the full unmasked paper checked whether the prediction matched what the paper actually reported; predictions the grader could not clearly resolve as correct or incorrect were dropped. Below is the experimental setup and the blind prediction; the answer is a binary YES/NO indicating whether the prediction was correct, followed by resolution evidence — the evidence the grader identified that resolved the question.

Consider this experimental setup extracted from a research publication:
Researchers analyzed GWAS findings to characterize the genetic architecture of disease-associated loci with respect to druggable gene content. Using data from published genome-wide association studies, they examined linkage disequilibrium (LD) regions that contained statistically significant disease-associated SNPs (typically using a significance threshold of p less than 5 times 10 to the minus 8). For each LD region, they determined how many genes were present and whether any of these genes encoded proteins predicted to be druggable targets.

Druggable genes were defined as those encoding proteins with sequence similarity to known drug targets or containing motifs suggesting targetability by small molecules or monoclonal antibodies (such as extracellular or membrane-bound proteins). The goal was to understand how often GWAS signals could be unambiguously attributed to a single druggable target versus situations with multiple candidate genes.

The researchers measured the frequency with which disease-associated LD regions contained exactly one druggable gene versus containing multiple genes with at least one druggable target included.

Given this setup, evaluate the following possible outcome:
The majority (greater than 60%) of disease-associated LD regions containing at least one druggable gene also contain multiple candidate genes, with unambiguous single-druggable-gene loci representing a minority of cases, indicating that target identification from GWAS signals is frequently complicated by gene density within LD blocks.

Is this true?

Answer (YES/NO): YES